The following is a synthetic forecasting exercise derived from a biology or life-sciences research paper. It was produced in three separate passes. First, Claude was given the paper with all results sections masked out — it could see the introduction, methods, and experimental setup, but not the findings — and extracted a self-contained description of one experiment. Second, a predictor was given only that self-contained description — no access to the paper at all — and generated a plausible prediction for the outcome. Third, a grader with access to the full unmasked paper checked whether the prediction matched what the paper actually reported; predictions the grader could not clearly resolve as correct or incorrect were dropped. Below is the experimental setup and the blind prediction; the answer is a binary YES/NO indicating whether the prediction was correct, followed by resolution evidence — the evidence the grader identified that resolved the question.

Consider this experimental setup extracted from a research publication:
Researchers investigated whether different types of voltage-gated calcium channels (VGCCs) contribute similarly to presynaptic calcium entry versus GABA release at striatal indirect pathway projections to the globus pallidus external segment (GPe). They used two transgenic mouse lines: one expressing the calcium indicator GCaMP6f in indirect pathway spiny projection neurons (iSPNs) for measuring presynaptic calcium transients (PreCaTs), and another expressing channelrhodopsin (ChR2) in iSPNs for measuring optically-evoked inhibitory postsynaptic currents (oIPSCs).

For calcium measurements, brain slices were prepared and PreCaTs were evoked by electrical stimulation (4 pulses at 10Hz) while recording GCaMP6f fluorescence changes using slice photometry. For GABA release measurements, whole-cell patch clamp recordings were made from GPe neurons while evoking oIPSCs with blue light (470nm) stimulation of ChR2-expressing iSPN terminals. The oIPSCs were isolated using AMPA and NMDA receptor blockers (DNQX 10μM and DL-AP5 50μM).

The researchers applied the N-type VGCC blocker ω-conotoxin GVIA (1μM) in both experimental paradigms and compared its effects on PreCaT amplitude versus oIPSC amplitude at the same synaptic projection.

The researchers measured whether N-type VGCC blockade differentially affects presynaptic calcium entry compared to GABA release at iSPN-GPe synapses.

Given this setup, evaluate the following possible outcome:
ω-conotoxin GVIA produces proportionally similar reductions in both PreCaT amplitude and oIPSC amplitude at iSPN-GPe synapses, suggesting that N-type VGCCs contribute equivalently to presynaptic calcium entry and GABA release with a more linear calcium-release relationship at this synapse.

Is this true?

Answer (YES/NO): NO